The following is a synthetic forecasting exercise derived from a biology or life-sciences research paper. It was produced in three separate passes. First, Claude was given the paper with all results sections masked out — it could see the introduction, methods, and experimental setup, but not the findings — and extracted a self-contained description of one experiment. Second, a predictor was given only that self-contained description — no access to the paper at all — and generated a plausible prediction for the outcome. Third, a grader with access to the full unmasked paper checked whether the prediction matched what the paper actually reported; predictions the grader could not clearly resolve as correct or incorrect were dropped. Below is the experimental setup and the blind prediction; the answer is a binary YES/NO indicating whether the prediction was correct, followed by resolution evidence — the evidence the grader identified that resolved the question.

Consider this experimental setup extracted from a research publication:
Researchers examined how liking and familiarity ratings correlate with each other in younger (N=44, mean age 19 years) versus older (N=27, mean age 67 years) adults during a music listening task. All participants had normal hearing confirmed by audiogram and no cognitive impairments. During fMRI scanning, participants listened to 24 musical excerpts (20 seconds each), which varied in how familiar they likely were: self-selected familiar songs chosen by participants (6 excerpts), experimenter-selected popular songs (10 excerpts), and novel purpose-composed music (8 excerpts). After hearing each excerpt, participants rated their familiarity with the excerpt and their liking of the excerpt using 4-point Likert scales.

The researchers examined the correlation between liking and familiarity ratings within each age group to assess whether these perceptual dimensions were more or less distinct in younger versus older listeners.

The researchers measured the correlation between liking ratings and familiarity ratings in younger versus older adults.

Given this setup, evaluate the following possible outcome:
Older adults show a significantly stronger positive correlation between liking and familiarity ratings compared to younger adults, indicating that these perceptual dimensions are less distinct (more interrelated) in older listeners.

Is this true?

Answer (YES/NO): YES